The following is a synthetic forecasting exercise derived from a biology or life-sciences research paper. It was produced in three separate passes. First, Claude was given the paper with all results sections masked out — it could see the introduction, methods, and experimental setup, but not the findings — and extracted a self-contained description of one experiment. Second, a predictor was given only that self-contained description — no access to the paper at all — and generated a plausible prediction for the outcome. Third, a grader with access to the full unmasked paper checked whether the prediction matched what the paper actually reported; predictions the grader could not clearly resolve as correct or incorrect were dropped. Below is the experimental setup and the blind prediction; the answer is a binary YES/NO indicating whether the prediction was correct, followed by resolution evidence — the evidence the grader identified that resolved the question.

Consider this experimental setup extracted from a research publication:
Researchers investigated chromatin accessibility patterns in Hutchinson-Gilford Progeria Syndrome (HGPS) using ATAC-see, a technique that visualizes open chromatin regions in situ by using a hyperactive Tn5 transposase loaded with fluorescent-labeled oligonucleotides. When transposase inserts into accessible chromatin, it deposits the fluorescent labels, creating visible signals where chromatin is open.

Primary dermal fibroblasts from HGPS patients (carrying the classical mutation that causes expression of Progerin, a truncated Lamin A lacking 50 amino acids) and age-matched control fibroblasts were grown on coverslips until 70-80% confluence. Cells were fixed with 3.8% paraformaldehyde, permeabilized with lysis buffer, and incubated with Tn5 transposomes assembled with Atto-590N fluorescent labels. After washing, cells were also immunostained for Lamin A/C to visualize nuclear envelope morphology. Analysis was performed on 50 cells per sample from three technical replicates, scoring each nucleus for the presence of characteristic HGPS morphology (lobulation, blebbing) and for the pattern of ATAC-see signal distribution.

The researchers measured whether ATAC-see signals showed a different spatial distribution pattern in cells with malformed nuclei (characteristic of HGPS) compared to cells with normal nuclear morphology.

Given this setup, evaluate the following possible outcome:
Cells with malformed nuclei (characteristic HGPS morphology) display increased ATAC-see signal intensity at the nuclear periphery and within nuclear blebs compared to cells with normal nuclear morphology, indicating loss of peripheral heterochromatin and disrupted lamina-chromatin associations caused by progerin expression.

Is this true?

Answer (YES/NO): NO